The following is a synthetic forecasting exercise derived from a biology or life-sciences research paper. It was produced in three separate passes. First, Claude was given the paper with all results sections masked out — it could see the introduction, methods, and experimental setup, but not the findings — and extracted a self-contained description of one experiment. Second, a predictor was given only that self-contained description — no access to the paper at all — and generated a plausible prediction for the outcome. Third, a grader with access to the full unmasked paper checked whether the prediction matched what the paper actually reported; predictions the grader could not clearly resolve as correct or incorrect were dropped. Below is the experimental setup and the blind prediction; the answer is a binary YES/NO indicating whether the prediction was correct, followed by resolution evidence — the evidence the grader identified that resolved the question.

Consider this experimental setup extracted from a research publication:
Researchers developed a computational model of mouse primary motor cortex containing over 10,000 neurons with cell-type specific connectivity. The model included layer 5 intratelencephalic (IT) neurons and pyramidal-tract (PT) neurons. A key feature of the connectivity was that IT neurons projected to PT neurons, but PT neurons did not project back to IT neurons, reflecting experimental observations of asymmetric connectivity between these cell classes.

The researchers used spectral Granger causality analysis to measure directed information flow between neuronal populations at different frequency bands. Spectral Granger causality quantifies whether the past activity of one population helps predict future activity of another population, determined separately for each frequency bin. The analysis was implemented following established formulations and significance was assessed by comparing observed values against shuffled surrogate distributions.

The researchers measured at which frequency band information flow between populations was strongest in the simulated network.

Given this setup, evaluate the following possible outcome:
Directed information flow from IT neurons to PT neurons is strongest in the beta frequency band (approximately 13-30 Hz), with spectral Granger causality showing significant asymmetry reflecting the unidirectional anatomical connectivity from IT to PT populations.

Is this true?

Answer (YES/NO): NO